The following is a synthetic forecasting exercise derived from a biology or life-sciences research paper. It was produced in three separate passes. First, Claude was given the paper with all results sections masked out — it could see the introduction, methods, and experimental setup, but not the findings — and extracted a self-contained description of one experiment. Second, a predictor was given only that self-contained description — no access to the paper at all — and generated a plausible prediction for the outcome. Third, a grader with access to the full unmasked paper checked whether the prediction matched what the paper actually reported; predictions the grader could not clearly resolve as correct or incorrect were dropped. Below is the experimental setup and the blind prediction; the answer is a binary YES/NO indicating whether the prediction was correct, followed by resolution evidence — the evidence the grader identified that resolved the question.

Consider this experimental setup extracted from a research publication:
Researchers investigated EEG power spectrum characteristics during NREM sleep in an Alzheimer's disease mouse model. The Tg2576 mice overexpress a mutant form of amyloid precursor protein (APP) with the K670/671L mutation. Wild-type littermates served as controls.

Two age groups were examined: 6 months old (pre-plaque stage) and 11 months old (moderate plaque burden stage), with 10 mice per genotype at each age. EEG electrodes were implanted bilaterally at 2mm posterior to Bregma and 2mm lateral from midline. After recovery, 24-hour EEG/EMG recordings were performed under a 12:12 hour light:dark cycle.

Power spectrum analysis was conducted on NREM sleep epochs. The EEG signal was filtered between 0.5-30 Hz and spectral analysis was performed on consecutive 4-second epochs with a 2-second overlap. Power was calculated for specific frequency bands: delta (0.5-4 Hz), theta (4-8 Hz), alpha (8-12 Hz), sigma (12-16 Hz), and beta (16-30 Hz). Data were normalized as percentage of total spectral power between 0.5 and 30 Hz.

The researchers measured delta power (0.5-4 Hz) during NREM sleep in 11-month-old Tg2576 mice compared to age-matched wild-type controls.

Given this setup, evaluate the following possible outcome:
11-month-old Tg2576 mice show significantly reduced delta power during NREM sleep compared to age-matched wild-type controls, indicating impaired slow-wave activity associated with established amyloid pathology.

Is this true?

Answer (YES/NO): NO